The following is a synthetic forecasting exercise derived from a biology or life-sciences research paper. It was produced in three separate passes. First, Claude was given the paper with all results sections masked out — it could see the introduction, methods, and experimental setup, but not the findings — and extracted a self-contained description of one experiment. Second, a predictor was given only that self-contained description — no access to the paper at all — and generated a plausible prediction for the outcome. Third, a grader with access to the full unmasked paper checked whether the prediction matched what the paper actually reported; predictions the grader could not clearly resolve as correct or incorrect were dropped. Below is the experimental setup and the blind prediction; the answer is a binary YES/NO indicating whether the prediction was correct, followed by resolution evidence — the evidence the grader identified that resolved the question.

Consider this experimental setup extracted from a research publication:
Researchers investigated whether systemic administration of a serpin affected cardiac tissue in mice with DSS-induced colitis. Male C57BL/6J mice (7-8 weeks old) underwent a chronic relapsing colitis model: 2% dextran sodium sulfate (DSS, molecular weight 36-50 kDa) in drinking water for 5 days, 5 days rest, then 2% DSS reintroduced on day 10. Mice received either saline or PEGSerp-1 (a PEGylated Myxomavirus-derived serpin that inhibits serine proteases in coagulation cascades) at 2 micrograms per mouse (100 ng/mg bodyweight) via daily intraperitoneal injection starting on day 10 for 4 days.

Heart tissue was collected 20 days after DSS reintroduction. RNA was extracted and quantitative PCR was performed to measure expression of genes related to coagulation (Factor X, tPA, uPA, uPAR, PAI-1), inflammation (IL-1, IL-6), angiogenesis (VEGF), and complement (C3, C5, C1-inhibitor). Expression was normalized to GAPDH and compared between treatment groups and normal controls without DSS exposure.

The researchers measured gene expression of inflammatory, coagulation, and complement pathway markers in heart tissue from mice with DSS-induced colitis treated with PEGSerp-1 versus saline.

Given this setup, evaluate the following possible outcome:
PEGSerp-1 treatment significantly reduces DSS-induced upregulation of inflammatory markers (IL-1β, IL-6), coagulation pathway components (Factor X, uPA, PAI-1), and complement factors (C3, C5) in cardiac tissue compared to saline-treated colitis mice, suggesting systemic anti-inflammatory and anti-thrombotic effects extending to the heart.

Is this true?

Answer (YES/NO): NO